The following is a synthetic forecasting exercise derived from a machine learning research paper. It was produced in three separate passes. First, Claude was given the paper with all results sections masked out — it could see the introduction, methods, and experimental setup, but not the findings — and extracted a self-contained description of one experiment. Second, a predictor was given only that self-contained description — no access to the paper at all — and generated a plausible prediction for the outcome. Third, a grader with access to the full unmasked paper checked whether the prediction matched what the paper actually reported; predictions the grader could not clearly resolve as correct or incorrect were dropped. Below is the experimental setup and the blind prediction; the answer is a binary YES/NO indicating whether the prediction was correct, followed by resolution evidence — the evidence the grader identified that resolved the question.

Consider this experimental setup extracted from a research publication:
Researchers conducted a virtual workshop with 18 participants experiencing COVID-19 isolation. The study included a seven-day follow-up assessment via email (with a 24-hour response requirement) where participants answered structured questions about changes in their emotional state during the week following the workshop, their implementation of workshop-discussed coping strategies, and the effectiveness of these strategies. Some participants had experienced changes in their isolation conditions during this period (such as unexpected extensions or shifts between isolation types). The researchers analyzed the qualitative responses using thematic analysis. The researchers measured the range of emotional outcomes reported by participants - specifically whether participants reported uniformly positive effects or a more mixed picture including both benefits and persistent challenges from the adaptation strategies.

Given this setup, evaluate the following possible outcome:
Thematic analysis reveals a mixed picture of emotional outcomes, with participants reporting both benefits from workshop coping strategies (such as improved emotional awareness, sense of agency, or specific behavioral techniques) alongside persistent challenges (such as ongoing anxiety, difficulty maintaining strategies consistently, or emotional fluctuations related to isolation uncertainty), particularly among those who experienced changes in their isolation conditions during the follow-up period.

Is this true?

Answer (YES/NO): YES